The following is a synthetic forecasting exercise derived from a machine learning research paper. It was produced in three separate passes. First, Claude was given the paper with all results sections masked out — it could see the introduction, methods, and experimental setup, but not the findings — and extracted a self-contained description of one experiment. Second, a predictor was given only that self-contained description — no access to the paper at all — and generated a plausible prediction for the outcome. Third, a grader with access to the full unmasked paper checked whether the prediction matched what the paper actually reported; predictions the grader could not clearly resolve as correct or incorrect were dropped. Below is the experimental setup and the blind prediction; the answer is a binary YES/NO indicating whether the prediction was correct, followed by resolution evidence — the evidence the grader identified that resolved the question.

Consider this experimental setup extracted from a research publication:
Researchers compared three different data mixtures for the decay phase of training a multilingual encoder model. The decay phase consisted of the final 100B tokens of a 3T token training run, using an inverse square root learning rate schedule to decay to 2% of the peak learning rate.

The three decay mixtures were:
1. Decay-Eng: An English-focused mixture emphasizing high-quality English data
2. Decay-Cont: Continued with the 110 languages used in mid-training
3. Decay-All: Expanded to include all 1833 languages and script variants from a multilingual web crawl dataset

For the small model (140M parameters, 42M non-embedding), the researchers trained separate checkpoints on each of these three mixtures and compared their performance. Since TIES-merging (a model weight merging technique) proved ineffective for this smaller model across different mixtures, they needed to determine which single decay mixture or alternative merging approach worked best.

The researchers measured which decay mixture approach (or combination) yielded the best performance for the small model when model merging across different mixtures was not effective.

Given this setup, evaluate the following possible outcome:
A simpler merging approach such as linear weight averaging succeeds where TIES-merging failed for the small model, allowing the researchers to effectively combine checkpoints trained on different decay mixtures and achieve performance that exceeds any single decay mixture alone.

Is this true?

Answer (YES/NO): NO